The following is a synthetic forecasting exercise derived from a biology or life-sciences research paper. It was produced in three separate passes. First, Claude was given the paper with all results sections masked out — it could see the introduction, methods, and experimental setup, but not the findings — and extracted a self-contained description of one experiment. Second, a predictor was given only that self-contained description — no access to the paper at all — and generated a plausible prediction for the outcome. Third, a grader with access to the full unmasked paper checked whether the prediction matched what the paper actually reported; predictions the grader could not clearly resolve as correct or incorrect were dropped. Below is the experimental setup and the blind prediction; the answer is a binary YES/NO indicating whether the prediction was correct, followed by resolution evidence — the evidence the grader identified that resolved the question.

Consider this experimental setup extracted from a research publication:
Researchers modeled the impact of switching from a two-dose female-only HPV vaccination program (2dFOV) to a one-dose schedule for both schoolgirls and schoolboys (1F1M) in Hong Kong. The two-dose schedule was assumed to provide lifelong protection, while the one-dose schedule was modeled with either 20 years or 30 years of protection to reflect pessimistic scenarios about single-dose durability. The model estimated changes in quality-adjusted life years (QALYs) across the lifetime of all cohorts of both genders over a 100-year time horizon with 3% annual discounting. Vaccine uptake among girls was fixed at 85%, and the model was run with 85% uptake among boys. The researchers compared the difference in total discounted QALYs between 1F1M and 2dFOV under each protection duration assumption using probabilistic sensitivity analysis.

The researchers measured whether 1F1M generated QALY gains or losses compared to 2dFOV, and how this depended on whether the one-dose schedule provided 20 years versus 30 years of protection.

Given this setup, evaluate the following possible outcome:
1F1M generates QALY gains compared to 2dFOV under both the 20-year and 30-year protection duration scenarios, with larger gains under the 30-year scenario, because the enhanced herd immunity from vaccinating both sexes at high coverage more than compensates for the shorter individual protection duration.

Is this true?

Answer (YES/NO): NO